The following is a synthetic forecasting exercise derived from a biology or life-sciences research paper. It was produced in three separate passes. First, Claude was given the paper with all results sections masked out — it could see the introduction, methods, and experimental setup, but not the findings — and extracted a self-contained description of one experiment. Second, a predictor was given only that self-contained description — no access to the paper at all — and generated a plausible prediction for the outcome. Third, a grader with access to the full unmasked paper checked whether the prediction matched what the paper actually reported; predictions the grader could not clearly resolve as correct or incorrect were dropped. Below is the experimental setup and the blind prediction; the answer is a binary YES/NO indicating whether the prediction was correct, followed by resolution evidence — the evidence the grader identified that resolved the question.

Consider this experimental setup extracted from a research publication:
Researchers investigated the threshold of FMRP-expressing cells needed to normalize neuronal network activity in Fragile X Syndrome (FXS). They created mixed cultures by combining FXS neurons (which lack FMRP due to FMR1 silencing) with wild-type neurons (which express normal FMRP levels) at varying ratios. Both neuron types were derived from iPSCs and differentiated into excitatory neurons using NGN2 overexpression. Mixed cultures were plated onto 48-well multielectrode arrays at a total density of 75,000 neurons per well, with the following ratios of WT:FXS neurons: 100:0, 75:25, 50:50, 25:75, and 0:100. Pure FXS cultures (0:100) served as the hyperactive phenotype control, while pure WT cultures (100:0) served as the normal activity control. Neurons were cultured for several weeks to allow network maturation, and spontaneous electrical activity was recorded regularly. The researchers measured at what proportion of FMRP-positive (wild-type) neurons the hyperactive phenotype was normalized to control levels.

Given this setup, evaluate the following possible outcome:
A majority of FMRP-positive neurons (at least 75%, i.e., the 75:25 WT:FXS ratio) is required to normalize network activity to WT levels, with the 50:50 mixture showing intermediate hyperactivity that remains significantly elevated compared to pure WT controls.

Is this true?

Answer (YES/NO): NO